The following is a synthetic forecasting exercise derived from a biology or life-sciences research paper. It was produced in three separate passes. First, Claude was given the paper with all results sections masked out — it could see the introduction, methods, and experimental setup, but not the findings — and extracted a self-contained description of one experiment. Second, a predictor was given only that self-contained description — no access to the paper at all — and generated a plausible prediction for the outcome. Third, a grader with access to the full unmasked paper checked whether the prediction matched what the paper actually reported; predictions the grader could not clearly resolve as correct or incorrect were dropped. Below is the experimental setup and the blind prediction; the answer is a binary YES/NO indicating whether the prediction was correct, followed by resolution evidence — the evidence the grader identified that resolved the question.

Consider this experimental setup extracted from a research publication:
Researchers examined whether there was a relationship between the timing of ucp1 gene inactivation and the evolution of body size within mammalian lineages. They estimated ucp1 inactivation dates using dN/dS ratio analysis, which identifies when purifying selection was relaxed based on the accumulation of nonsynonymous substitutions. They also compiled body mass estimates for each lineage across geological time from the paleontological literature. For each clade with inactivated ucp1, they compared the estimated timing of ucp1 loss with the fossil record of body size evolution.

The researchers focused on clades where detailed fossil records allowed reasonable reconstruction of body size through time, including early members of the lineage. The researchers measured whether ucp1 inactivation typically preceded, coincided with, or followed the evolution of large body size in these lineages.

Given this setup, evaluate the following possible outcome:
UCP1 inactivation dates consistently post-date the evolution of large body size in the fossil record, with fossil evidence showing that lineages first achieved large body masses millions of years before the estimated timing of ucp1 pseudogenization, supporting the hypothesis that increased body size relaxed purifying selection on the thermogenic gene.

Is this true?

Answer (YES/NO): NO